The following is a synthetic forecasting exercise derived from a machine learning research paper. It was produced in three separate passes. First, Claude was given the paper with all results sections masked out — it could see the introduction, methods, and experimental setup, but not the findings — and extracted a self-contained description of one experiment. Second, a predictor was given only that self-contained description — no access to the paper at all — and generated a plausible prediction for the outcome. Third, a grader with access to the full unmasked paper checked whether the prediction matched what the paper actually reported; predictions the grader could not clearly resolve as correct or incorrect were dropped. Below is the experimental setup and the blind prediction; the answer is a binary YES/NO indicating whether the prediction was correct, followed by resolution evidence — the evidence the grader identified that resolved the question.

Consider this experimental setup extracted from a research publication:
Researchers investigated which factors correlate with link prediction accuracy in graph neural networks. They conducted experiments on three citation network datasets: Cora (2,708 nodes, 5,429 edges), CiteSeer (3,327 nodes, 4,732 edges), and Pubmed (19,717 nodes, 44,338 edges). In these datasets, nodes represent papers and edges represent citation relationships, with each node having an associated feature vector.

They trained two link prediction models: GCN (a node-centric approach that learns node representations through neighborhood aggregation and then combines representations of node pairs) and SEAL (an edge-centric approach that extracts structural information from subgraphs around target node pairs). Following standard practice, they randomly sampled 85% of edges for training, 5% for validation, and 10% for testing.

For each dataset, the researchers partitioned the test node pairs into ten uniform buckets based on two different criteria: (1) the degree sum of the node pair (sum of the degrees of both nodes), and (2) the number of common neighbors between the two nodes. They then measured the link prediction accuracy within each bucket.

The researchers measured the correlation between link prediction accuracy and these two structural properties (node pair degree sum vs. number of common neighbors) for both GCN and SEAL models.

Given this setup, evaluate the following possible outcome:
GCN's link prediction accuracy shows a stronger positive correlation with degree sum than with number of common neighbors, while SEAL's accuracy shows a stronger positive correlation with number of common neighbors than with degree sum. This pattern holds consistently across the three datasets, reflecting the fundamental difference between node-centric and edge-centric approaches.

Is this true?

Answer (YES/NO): NO